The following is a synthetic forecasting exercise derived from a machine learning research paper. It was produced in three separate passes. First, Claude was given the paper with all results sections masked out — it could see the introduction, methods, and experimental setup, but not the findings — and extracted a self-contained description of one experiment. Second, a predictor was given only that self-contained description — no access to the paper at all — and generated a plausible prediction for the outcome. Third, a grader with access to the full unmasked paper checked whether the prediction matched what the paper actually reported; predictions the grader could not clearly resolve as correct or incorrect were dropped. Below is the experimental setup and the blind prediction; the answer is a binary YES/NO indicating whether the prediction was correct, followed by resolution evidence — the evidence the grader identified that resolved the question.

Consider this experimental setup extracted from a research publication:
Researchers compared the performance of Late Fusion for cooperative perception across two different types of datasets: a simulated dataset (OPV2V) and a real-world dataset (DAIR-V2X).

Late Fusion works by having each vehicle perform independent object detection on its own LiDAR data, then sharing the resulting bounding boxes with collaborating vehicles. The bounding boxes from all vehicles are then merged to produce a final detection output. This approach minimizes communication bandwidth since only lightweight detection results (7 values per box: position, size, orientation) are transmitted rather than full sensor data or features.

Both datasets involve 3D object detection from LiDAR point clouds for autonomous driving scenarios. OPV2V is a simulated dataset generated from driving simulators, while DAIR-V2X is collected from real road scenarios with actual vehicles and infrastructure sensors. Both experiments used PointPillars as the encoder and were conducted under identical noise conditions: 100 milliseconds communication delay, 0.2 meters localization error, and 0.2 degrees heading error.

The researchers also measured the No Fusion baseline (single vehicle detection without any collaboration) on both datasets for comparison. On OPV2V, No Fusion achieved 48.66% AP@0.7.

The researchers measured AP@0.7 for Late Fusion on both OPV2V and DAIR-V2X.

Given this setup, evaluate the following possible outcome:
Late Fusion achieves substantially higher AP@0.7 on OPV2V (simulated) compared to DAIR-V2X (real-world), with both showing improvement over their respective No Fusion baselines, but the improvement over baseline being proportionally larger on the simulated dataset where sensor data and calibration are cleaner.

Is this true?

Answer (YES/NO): NO